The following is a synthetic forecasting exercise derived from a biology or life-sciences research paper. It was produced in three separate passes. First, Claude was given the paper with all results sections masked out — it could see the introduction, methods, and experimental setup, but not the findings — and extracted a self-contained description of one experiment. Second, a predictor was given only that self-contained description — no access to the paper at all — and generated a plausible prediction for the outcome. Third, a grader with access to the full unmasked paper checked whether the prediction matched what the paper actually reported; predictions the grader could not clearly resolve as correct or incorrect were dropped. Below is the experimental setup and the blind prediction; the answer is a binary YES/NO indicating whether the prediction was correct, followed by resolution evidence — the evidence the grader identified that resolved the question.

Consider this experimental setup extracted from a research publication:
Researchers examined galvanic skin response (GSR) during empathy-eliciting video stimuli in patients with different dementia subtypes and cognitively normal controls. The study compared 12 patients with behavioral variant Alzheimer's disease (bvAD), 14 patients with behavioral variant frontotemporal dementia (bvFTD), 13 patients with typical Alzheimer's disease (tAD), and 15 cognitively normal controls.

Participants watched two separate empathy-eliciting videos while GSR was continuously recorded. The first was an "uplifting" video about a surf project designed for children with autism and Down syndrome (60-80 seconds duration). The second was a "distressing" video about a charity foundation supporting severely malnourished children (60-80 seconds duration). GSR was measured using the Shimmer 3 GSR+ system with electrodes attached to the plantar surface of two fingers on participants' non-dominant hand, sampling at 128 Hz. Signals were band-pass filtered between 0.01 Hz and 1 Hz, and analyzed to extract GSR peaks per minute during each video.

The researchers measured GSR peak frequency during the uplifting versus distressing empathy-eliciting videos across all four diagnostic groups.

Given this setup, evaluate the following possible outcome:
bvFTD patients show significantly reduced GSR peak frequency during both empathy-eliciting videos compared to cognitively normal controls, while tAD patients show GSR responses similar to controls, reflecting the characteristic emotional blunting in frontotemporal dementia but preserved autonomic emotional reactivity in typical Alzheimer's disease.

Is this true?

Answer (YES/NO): NO